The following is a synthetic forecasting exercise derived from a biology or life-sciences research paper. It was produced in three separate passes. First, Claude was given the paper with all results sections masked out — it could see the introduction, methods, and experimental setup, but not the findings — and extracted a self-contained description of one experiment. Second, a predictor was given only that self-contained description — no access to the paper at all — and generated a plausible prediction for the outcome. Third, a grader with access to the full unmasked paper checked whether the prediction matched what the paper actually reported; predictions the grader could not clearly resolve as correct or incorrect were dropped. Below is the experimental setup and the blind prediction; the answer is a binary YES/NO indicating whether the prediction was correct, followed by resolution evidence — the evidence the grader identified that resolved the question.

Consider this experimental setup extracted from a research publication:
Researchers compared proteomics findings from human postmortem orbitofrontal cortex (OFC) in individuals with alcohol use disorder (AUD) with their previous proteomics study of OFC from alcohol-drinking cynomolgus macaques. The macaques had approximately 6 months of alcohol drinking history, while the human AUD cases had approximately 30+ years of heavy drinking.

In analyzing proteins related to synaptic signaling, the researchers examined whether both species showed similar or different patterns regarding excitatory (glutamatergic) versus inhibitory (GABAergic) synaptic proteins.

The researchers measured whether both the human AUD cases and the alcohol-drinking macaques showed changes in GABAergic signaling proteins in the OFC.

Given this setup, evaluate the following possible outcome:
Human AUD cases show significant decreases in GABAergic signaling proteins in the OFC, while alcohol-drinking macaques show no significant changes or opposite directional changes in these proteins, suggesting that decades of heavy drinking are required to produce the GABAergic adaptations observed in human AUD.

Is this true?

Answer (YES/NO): NO